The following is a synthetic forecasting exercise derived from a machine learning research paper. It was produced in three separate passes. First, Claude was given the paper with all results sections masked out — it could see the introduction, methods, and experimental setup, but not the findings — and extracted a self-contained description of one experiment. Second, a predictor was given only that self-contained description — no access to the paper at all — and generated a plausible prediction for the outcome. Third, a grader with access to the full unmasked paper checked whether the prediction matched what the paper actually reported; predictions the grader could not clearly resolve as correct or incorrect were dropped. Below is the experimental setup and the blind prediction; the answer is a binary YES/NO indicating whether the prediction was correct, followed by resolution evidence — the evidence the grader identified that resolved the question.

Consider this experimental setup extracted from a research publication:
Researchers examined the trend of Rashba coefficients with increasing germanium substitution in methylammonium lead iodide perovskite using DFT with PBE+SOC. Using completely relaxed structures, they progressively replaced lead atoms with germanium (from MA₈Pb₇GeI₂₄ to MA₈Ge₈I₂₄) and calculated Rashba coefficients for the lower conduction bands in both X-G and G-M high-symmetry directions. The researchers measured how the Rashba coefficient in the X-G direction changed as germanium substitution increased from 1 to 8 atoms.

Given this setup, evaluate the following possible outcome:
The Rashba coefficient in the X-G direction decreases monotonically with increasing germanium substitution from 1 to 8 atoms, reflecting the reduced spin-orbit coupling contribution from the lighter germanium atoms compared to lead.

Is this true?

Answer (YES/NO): NO